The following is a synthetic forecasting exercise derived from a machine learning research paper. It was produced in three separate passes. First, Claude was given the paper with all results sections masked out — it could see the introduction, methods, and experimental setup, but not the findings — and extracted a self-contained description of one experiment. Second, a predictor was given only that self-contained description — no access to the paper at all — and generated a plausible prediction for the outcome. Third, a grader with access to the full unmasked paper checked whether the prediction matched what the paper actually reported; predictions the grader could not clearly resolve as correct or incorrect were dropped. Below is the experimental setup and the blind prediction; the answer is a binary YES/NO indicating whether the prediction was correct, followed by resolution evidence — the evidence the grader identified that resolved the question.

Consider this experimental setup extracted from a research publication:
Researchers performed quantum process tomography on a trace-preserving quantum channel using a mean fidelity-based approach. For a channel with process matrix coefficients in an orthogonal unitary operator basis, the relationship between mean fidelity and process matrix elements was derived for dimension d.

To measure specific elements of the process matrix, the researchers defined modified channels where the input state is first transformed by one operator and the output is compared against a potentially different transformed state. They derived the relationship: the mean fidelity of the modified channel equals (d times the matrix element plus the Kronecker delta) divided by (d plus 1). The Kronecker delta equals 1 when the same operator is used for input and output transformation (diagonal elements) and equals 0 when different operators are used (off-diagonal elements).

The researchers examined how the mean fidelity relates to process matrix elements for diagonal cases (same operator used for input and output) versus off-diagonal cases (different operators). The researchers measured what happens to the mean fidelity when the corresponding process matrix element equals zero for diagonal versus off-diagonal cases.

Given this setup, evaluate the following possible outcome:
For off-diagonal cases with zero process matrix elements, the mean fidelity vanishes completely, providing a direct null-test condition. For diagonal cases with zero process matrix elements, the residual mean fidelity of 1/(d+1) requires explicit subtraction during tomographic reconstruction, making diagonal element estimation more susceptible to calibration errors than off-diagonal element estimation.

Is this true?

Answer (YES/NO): NO